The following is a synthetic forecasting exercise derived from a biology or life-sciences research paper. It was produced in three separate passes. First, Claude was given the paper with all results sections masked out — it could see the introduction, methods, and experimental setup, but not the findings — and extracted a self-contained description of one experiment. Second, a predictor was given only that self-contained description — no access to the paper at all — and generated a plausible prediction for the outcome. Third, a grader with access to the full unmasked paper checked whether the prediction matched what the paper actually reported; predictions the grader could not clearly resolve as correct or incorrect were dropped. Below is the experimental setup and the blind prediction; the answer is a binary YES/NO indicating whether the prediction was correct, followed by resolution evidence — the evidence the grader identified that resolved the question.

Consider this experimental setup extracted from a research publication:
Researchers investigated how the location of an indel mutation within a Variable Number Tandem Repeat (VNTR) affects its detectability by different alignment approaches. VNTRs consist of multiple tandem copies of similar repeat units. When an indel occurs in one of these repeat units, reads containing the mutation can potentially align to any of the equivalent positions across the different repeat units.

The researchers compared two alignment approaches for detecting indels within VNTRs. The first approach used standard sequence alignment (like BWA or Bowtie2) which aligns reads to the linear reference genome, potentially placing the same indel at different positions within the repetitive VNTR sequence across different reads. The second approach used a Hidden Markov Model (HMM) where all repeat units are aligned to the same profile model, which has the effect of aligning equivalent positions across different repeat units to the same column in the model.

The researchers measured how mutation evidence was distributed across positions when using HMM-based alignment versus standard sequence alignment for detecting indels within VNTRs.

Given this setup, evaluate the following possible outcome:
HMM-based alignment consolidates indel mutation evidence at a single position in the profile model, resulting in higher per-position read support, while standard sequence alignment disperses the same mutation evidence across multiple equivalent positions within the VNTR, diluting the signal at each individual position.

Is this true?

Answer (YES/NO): YES